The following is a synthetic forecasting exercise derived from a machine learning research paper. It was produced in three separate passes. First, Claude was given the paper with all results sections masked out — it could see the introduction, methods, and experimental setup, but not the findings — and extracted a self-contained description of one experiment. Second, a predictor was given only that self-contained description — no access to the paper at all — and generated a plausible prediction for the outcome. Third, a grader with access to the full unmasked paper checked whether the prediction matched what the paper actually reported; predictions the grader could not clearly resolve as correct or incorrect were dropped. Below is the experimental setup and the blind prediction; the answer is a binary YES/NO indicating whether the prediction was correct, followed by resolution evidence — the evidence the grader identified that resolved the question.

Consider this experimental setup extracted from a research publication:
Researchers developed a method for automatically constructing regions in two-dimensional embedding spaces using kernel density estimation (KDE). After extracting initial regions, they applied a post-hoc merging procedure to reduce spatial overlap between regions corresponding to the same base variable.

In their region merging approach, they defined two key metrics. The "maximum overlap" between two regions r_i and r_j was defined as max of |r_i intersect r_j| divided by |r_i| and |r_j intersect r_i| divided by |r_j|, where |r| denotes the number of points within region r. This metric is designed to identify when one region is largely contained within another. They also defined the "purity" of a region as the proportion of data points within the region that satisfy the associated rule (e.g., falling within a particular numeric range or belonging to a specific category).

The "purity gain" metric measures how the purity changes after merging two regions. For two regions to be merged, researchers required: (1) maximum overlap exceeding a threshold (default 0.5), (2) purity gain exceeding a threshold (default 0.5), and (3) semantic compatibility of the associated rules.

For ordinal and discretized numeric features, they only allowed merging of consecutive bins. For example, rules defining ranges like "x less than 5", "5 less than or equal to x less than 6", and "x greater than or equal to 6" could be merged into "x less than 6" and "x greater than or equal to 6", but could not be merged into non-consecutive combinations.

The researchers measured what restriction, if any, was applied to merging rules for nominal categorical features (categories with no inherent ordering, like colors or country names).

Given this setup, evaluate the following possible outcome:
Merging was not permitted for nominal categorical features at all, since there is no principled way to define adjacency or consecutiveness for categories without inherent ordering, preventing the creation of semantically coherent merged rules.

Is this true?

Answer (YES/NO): NO